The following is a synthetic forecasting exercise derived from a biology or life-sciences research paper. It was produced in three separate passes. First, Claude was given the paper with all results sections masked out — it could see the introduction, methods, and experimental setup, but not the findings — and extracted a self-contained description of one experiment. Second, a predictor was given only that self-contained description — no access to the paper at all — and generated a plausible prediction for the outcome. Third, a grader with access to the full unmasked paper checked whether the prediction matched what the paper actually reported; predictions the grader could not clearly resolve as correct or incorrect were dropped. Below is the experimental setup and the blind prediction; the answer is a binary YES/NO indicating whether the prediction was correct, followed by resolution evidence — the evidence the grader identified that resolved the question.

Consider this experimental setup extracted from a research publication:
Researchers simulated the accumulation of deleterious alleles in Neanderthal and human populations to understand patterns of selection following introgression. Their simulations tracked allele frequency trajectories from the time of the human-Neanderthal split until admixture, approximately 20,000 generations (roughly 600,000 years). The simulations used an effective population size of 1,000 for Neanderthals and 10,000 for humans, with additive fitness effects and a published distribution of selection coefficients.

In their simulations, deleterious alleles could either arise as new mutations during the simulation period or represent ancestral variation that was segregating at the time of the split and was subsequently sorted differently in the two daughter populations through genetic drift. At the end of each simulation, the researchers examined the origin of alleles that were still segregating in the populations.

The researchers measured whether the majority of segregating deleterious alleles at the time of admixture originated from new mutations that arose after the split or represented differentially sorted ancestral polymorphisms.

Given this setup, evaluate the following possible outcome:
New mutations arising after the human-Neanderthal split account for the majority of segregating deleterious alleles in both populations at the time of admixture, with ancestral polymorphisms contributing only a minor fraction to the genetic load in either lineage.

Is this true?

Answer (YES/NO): NO